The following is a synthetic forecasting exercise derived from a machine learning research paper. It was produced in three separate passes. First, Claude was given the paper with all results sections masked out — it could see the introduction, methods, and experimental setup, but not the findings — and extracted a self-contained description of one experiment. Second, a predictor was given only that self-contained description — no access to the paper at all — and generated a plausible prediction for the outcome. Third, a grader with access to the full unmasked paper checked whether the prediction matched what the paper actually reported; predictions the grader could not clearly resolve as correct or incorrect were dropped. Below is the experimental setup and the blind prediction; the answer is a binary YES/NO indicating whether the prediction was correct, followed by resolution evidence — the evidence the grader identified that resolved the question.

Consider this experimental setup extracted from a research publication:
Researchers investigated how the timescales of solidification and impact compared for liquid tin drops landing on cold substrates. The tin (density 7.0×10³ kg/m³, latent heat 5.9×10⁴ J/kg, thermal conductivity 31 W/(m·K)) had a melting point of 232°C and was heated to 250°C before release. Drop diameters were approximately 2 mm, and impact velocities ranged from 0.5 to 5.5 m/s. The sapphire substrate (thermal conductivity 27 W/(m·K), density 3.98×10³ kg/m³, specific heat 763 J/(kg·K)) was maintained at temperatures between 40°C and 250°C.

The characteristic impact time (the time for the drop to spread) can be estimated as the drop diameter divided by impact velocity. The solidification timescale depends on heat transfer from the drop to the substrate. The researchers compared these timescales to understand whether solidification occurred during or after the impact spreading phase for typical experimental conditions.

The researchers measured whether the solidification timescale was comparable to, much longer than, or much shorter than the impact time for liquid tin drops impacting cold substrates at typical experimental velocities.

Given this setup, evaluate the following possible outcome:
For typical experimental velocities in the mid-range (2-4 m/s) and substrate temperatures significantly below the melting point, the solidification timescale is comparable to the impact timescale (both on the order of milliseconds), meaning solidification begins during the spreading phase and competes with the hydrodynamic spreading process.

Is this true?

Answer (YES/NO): YES